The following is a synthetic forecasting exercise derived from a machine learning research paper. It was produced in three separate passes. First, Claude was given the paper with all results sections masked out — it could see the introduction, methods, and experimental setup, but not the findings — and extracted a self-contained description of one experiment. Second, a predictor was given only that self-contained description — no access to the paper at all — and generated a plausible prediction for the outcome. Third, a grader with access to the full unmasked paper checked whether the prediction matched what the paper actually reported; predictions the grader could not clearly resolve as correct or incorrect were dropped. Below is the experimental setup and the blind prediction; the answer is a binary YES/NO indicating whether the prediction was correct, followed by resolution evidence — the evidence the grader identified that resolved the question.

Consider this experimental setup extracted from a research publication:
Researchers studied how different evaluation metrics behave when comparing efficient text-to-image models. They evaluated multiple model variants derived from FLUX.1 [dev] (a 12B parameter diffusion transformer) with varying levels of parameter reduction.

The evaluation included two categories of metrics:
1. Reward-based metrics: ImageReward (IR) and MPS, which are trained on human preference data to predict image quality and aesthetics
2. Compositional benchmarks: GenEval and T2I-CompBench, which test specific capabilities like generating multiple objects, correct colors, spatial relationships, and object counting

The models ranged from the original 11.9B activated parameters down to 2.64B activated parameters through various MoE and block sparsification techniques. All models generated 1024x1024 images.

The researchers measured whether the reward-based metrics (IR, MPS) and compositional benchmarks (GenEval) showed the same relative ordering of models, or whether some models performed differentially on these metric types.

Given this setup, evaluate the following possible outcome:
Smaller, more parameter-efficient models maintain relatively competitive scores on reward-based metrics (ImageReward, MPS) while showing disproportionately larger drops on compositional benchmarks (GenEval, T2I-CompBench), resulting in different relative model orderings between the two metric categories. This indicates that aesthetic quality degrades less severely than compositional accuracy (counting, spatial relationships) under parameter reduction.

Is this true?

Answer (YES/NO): NO